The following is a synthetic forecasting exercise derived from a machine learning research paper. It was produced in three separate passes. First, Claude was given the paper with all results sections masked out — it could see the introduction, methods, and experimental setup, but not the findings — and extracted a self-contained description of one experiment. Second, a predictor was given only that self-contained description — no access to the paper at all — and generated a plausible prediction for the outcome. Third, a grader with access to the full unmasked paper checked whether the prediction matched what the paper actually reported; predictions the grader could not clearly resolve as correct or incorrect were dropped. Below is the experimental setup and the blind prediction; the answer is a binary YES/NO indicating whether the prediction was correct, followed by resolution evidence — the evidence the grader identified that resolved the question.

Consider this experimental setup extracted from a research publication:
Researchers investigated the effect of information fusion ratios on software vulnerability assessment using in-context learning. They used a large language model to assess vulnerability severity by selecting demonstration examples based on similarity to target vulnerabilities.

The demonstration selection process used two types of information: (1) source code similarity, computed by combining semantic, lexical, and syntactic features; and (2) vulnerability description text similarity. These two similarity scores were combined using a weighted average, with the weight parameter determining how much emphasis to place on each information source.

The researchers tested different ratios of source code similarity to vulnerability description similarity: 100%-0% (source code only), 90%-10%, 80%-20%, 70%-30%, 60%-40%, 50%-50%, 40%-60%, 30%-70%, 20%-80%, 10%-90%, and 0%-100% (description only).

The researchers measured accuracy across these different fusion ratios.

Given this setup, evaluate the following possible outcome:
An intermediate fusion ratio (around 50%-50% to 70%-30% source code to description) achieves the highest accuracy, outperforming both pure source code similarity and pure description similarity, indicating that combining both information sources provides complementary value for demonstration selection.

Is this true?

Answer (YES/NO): YES